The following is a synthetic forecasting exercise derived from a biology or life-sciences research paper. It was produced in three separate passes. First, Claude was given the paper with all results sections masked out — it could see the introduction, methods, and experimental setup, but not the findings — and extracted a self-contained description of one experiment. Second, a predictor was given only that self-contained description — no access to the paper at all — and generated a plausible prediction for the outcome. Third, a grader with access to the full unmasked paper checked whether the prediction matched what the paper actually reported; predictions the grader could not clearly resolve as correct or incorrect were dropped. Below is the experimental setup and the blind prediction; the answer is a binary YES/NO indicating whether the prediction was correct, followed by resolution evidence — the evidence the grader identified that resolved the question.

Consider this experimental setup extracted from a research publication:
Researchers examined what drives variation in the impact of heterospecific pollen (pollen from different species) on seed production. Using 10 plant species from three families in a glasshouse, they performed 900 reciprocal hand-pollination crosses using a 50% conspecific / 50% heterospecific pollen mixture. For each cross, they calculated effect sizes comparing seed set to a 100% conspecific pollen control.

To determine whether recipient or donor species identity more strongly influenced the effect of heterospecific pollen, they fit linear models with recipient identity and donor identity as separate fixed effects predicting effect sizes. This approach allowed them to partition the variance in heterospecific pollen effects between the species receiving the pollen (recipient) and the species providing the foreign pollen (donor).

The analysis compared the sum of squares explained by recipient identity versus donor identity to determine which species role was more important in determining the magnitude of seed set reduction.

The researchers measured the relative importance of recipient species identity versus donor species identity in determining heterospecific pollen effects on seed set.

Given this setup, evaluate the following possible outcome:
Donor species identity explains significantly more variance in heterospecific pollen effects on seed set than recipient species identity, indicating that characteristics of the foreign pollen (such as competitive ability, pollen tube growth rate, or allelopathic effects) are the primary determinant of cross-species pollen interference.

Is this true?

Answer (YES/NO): NO